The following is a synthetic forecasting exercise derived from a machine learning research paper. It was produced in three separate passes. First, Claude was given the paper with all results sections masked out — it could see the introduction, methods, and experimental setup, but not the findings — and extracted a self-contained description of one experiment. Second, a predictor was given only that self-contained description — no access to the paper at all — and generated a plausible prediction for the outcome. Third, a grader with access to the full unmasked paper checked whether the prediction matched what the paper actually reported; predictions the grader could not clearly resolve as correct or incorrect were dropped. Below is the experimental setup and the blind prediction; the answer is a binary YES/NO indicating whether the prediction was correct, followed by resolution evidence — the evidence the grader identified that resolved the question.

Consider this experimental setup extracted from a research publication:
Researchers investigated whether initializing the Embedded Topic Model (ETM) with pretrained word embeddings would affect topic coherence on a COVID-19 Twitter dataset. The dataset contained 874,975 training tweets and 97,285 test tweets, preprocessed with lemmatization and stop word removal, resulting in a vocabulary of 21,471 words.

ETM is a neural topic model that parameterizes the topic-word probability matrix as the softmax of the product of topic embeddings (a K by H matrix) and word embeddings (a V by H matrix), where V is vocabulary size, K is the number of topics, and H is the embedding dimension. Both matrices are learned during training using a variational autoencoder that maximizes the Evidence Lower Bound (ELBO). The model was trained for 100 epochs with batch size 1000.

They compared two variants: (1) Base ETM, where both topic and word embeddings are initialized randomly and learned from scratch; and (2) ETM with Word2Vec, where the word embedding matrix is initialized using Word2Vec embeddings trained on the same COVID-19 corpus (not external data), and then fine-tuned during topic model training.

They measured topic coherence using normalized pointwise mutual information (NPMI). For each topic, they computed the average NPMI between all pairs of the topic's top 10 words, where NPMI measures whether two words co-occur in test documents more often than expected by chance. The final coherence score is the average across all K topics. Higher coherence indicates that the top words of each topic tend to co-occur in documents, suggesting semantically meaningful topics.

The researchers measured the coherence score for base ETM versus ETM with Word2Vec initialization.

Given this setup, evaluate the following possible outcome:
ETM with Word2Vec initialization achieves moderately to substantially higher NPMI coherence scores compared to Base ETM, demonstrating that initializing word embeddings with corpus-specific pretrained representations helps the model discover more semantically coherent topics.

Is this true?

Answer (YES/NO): YES